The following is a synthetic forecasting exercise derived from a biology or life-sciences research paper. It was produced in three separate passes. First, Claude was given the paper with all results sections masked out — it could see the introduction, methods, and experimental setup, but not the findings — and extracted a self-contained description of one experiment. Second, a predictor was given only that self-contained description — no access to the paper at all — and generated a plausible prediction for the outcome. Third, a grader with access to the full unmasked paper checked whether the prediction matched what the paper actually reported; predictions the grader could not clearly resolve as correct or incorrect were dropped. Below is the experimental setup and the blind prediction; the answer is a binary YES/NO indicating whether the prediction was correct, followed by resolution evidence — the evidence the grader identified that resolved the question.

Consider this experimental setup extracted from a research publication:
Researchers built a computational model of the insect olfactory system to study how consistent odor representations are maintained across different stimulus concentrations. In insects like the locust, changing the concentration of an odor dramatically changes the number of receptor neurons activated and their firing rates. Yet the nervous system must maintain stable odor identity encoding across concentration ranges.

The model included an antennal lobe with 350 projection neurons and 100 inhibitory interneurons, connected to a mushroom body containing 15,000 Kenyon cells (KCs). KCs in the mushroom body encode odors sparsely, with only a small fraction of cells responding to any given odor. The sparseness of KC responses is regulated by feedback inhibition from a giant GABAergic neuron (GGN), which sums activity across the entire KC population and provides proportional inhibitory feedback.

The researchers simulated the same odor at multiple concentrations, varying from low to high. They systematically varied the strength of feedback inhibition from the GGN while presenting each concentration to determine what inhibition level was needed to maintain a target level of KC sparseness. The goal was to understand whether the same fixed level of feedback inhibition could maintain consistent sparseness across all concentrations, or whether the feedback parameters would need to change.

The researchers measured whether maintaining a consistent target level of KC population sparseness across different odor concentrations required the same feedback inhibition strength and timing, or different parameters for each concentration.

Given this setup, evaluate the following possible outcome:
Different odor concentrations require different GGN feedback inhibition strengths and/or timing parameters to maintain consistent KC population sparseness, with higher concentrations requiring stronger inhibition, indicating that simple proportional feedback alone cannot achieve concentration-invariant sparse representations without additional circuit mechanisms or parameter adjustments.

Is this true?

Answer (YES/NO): YES